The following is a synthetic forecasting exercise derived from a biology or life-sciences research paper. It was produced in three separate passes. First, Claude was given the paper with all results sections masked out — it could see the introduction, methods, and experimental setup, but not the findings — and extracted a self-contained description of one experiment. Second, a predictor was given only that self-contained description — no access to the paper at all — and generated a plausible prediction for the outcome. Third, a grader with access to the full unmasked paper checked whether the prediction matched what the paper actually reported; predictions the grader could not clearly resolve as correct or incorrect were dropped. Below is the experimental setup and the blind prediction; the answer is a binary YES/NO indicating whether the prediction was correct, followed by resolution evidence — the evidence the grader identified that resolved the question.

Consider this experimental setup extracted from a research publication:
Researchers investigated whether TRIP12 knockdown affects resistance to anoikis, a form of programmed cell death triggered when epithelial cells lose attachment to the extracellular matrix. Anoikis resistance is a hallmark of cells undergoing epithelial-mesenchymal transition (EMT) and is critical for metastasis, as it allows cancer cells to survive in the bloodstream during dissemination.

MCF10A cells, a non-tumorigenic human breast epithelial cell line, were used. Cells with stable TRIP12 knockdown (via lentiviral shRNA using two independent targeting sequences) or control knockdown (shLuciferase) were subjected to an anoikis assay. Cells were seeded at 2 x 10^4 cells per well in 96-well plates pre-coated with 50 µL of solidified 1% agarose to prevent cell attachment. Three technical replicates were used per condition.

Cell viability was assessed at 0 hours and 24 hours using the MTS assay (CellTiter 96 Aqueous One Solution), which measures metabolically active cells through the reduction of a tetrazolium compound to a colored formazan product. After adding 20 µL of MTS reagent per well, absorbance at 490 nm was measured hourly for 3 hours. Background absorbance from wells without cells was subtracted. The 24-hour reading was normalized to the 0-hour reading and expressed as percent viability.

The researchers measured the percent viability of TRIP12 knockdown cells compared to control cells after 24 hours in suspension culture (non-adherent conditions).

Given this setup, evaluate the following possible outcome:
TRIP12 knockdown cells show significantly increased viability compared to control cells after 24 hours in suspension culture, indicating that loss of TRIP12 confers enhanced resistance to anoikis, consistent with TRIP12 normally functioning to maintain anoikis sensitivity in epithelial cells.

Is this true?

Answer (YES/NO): YES